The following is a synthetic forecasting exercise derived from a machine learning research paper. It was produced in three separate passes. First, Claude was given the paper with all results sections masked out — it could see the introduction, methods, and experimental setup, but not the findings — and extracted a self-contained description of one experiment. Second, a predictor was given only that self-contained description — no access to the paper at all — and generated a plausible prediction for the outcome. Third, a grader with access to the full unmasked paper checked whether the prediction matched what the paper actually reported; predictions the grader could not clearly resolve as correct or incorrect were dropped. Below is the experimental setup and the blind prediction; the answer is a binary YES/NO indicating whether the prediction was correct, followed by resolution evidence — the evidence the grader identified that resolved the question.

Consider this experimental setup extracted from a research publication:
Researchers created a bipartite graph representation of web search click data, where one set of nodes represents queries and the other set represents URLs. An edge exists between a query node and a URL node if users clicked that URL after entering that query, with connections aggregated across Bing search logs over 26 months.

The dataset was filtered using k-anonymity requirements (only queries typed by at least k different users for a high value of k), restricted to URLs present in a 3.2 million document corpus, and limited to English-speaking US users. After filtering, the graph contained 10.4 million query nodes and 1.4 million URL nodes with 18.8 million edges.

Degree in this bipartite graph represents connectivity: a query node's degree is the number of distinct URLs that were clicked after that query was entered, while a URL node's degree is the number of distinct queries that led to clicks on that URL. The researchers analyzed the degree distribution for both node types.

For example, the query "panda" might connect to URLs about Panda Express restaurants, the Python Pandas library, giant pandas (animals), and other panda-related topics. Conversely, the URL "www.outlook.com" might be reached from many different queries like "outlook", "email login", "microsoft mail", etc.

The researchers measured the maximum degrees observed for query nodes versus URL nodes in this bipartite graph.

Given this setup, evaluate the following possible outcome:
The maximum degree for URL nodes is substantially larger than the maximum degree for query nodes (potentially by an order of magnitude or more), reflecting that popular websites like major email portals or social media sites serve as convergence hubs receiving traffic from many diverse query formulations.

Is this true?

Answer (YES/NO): YES